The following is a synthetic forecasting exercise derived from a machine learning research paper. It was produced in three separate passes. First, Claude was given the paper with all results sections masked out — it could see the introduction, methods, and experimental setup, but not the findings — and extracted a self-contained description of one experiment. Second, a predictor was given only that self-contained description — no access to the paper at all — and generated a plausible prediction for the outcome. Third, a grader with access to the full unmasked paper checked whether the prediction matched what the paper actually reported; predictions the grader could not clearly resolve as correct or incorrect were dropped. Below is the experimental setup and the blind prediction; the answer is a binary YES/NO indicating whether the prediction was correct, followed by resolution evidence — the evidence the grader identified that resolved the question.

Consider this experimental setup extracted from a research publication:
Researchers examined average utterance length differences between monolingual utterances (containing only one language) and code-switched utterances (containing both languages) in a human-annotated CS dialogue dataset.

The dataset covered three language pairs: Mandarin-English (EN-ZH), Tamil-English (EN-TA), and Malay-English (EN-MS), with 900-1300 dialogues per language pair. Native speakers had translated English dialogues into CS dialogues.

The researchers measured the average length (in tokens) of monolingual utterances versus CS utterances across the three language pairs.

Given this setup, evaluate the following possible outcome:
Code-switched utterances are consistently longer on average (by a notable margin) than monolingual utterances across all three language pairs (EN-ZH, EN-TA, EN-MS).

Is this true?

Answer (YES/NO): YES